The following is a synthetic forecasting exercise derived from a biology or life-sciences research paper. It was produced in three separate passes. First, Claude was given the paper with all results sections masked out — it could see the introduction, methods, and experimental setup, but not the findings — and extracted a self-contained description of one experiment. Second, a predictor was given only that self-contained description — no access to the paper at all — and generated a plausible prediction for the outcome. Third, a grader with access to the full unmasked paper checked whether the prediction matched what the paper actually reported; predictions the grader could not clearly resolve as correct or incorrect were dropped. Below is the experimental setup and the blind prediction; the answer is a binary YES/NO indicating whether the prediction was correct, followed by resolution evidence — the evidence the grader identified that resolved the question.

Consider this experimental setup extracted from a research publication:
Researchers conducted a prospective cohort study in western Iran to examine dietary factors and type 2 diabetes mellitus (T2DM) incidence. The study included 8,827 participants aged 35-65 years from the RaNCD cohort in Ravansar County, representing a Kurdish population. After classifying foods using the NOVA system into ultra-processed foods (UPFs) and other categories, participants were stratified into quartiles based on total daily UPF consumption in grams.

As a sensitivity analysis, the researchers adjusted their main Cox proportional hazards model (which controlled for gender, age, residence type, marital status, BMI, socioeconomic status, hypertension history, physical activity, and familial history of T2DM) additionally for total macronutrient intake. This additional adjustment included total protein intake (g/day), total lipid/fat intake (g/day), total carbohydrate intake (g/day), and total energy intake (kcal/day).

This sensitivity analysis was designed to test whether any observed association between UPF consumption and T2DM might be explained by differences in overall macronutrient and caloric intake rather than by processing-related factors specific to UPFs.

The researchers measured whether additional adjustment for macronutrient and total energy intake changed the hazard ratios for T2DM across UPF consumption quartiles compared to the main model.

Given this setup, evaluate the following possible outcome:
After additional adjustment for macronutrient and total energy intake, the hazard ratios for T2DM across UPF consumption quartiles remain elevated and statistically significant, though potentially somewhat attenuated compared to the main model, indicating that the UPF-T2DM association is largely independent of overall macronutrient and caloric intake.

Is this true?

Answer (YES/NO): NO